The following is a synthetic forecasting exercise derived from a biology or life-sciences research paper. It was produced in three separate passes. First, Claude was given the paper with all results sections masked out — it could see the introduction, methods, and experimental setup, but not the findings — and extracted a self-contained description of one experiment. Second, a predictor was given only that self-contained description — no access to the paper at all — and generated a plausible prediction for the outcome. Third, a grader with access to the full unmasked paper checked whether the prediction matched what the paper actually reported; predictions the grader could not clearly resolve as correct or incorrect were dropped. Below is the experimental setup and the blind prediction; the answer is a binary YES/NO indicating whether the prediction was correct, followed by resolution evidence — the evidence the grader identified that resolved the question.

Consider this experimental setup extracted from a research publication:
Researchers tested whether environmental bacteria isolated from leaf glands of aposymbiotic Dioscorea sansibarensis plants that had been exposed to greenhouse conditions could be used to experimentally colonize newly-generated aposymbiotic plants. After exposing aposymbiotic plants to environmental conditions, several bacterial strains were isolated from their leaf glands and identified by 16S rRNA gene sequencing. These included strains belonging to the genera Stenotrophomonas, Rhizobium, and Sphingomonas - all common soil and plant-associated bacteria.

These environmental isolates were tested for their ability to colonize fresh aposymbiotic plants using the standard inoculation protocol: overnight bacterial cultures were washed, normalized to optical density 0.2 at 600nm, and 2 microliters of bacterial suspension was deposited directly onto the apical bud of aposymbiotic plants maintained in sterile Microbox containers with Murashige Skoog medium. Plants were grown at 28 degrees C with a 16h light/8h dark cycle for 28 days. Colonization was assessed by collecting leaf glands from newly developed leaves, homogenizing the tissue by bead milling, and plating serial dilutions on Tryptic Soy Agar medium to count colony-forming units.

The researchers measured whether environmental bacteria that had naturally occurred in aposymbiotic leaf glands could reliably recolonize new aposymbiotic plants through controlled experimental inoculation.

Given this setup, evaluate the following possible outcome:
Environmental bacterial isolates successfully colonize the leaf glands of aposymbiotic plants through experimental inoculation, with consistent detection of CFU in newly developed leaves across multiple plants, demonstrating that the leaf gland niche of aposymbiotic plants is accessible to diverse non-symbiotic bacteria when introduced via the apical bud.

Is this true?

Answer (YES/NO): YES